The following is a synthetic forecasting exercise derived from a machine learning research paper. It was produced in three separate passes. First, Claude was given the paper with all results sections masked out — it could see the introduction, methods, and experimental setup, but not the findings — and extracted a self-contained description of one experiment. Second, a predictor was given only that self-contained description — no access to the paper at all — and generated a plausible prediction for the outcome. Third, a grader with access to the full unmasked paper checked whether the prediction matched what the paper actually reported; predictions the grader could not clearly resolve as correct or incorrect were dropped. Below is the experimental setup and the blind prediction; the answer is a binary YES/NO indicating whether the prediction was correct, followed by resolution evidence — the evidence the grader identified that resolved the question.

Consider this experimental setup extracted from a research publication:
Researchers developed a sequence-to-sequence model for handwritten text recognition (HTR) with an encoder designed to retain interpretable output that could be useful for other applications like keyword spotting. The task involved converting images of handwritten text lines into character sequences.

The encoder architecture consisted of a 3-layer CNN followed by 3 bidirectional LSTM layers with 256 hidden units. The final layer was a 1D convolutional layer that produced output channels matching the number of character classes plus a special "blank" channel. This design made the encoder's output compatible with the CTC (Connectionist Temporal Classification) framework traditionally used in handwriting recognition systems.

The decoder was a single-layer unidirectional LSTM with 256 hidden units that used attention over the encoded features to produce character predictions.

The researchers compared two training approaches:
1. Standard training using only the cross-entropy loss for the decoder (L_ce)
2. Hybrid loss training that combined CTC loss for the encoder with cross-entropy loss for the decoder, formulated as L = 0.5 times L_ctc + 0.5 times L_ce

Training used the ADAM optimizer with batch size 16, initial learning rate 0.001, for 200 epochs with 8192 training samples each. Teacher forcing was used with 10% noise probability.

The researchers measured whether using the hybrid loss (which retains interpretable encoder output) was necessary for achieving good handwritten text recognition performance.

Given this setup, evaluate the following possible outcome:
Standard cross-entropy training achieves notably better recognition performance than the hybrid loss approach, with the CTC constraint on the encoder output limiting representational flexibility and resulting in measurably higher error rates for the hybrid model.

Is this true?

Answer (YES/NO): NO